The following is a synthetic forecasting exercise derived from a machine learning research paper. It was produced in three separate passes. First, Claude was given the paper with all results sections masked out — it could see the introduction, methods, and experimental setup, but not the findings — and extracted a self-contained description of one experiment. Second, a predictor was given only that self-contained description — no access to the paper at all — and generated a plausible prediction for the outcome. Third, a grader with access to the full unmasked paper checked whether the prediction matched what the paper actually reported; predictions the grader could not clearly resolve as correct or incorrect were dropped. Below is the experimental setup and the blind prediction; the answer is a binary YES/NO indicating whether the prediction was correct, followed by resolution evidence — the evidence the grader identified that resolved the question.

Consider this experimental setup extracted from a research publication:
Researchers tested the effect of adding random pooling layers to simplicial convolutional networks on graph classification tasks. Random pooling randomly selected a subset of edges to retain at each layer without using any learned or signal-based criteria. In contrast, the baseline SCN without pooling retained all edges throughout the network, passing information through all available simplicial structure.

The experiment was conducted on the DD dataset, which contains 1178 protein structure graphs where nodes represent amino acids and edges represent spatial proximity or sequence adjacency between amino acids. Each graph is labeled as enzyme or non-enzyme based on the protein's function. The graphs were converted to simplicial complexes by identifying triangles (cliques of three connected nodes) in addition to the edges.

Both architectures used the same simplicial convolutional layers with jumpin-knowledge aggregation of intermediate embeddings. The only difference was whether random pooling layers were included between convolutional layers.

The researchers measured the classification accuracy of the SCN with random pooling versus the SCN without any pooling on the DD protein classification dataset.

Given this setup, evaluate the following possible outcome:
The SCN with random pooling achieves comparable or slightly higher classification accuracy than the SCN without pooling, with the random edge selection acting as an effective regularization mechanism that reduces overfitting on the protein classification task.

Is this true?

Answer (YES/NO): YES